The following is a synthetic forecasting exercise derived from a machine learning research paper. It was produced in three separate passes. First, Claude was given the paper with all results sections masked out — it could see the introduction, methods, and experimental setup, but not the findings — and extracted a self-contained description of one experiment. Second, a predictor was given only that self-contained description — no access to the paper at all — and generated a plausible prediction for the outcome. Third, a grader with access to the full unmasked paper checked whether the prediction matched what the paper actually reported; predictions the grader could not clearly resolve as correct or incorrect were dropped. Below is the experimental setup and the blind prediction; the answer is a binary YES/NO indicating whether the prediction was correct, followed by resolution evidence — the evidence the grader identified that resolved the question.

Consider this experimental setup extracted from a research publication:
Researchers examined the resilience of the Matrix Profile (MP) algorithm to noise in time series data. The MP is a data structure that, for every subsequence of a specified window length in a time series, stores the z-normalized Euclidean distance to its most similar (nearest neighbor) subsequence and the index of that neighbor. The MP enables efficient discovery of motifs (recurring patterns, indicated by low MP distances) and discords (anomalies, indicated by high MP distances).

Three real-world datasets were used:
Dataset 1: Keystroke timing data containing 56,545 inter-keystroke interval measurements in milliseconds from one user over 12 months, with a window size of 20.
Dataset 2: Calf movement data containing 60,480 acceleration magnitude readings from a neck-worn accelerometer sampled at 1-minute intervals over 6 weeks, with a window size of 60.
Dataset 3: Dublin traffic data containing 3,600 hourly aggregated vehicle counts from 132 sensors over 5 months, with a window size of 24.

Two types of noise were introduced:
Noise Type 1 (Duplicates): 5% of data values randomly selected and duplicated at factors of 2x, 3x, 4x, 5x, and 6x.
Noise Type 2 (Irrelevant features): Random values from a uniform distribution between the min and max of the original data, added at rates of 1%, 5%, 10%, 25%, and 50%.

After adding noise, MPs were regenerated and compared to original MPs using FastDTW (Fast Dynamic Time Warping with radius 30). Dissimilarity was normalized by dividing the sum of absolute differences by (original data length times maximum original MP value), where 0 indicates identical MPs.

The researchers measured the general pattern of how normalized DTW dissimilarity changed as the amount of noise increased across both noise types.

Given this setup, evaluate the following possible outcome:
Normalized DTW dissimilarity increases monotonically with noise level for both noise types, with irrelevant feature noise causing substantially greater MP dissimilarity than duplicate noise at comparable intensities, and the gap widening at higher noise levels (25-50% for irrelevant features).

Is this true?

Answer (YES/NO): YES